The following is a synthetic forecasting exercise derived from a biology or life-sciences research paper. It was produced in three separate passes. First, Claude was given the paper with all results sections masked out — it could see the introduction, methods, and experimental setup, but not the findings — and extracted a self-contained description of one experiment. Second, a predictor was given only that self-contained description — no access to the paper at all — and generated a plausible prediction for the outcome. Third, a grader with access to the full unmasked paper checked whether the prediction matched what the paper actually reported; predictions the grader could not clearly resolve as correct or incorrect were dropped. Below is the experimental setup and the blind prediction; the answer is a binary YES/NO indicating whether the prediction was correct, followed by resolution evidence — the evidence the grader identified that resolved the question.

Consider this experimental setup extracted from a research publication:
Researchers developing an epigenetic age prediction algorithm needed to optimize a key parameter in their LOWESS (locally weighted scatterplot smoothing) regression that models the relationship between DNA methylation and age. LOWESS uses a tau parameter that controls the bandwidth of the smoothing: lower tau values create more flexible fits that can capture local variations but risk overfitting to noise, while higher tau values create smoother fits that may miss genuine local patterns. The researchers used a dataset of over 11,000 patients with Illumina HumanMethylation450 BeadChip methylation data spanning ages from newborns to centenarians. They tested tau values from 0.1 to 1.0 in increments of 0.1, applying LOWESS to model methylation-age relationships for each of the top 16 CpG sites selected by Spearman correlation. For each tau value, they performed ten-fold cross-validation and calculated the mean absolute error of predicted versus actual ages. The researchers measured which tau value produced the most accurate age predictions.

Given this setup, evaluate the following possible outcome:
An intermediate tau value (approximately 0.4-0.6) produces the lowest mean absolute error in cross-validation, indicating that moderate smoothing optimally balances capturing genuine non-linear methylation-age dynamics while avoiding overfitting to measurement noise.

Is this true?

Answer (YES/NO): NO